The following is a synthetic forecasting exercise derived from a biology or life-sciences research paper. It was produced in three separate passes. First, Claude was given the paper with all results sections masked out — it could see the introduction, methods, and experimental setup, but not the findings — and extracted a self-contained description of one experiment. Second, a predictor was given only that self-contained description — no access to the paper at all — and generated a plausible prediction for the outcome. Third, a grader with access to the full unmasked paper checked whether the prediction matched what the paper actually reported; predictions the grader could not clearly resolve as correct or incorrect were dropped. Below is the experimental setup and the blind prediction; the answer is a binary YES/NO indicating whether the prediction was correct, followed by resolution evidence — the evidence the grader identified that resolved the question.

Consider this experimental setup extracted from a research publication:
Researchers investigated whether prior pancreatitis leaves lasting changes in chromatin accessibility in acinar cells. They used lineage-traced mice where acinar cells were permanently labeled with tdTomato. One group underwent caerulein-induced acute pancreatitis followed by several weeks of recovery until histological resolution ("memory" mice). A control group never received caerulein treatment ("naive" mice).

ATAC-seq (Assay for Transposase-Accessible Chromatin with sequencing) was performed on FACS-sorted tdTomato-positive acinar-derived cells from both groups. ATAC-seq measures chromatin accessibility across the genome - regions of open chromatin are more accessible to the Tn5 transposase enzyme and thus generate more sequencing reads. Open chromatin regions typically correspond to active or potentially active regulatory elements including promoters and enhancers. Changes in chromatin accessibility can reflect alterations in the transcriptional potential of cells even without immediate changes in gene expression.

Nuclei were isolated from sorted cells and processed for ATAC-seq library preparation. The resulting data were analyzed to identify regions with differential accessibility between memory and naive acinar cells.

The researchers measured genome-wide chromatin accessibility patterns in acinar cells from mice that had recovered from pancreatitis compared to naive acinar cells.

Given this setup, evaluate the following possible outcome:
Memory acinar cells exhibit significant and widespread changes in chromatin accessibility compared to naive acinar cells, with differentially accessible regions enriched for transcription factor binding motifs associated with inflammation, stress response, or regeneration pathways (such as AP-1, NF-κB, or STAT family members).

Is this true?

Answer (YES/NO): YES